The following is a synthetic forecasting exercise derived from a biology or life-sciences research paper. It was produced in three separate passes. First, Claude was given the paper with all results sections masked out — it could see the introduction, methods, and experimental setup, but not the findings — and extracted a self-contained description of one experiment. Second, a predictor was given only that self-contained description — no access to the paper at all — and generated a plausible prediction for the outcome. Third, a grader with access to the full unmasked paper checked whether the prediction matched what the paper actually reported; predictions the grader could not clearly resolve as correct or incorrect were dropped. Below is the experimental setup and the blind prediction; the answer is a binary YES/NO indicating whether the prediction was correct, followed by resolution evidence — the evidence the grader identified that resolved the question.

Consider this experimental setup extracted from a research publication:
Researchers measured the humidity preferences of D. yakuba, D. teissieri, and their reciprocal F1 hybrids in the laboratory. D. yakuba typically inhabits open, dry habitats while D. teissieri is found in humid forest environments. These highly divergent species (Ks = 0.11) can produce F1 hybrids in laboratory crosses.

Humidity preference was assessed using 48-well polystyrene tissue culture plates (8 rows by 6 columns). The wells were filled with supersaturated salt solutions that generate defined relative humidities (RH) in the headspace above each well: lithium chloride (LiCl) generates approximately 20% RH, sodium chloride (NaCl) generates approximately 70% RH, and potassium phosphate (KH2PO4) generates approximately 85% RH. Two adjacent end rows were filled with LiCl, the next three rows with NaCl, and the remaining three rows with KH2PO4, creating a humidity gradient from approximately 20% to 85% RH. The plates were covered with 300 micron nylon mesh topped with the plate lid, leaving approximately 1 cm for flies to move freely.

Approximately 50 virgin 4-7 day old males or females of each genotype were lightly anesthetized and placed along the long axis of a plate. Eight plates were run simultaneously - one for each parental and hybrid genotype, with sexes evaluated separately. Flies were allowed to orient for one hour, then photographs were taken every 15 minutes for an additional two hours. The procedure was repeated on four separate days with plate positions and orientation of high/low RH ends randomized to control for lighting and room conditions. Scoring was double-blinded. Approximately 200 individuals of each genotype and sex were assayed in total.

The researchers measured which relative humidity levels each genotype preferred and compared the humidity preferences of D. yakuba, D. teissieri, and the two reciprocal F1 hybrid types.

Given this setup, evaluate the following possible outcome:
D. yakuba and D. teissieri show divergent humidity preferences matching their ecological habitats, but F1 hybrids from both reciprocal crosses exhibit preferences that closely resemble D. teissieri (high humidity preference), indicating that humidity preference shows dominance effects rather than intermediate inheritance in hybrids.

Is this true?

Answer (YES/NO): NO